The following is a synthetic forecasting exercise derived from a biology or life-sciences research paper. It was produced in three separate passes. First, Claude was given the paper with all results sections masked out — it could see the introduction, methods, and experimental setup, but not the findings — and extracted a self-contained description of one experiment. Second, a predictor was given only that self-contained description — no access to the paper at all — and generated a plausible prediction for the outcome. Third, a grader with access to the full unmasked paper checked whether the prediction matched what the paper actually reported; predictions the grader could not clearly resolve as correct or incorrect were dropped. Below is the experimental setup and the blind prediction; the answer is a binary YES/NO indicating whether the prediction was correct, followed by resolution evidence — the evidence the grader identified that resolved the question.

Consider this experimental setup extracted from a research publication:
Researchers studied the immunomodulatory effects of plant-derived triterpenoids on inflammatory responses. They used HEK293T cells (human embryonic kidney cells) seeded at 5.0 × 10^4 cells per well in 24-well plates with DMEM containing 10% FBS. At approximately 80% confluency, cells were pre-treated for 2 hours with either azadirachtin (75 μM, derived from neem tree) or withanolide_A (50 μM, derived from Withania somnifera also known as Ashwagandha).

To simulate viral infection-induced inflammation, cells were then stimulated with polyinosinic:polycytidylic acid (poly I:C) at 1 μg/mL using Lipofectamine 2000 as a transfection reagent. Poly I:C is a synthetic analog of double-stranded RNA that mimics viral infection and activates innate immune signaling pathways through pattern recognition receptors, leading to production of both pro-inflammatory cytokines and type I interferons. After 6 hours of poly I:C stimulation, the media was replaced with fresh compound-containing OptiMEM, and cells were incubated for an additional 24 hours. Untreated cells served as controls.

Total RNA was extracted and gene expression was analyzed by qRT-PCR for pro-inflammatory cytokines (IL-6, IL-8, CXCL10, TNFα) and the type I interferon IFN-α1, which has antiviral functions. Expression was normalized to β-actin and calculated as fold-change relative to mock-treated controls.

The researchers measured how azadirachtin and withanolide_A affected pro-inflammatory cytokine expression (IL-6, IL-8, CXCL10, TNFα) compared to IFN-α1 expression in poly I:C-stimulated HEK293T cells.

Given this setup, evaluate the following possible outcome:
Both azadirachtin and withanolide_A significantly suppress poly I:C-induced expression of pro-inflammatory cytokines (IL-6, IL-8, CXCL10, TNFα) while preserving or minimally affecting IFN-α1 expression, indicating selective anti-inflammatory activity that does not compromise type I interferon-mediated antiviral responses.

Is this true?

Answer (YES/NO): NO